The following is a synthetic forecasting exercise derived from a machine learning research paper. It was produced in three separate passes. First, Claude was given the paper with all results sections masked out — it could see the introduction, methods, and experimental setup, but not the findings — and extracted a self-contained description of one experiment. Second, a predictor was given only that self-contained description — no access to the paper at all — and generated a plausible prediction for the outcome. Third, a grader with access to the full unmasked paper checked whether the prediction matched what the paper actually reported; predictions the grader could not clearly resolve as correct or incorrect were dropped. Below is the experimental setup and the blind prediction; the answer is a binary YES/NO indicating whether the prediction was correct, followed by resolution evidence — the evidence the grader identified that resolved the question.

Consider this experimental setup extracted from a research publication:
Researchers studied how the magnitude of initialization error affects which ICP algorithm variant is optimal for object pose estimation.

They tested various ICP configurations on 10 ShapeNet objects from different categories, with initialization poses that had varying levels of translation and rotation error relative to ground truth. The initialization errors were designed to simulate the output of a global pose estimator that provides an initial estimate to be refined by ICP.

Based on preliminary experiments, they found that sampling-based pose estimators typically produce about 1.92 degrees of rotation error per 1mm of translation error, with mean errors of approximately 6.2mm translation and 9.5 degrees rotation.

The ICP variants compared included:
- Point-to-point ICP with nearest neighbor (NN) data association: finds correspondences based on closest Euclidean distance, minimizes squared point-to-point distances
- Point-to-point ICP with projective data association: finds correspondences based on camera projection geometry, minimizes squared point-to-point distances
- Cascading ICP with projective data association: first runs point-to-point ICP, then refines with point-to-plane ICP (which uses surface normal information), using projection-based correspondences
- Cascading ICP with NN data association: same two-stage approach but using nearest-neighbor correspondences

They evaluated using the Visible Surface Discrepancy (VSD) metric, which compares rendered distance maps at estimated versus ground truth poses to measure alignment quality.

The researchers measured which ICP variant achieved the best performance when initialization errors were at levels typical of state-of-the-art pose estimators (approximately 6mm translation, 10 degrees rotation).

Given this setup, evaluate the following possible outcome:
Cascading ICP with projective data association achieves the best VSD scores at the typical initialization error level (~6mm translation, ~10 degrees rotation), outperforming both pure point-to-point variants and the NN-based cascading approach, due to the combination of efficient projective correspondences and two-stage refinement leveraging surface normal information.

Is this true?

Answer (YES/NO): YES